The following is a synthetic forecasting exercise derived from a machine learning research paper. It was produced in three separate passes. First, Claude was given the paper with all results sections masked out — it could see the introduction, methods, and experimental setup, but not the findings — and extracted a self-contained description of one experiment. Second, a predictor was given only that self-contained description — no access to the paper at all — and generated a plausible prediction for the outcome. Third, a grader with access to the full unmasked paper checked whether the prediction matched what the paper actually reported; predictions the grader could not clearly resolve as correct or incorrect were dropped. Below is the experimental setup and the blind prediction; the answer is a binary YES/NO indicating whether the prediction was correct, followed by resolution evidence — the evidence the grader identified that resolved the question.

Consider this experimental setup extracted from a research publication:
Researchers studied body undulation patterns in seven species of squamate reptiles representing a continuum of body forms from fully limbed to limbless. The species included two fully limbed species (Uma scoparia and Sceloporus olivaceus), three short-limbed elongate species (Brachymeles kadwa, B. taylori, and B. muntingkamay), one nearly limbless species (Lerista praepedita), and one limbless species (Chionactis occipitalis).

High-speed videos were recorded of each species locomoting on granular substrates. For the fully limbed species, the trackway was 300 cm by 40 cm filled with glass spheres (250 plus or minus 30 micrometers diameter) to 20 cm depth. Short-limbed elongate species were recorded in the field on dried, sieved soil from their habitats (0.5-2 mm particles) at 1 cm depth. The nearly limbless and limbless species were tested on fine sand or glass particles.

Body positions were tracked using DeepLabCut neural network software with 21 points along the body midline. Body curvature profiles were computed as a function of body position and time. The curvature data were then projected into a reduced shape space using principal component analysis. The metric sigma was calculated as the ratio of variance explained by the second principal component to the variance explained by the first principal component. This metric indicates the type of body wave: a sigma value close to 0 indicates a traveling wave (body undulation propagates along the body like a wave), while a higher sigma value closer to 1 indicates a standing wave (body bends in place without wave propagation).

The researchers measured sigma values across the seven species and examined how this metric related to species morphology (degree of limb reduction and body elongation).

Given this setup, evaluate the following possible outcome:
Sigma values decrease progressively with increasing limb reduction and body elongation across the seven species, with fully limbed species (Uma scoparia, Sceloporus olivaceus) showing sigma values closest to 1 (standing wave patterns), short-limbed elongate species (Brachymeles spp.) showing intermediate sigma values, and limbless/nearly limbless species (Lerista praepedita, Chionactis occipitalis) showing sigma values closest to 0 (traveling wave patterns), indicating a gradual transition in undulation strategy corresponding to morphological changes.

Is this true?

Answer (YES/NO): NO